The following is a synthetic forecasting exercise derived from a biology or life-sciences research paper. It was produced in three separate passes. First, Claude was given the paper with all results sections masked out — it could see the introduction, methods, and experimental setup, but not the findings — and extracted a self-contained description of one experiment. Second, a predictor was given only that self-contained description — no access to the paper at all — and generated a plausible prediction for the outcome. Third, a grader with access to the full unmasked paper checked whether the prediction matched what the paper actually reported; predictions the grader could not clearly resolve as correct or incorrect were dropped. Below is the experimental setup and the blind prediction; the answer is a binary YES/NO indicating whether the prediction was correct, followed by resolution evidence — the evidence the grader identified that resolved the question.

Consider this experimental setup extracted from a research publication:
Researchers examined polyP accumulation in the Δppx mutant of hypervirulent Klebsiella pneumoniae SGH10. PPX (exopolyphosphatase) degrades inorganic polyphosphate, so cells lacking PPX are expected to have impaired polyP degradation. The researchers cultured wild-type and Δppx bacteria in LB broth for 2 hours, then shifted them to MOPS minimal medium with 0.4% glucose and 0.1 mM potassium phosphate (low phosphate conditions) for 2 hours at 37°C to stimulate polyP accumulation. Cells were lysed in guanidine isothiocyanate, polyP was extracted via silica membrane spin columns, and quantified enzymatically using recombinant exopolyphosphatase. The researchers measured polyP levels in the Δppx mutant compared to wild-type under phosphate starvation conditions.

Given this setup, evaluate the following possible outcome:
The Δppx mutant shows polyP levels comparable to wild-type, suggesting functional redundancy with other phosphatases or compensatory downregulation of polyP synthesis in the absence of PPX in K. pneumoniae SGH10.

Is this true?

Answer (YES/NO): YES